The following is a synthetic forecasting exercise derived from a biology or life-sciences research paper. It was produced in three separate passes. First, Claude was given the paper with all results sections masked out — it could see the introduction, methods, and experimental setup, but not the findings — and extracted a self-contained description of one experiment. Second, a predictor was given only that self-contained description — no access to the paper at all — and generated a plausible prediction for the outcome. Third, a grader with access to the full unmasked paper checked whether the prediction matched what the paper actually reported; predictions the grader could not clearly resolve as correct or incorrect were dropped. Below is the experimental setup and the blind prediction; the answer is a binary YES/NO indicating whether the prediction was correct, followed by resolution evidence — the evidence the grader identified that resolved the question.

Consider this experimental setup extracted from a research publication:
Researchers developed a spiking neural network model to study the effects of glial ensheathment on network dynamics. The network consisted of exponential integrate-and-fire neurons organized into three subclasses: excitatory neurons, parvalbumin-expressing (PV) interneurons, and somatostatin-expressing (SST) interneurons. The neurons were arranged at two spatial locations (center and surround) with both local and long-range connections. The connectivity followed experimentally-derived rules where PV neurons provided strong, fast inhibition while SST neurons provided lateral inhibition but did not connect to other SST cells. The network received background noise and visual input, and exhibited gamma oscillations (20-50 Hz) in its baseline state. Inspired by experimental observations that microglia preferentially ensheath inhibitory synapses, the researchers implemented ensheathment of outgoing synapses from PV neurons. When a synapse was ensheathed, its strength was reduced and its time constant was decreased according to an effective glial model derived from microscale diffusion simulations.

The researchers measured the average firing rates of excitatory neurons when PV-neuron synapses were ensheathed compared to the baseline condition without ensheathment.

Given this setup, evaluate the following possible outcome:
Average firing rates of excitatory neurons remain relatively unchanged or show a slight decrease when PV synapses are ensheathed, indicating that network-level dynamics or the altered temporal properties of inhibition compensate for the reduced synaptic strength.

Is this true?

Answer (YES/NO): NO